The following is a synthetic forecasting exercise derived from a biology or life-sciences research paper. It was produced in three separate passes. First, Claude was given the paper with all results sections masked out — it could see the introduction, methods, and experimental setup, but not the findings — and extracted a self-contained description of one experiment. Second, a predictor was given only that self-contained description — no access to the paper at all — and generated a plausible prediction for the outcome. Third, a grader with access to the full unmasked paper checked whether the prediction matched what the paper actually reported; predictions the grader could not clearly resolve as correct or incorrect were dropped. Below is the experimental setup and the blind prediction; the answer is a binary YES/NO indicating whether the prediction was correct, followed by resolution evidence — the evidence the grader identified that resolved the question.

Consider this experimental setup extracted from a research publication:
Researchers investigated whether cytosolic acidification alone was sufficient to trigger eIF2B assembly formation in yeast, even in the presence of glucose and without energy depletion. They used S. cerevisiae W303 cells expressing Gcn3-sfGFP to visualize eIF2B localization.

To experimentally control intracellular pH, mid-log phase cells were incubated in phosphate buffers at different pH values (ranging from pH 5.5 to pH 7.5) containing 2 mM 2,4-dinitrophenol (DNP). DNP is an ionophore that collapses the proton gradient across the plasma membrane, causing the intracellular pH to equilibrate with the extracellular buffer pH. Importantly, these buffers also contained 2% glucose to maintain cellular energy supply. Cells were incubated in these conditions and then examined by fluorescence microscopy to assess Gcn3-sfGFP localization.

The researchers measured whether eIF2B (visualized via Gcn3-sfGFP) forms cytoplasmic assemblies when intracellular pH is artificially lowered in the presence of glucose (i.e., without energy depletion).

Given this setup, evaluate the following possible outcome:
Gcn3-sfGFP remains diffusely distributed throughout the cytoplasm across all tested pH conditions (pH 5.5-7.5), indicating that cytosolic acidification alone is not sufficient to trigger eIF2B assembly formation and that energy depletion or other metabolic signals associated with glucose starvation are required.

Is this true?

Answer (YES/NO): NO